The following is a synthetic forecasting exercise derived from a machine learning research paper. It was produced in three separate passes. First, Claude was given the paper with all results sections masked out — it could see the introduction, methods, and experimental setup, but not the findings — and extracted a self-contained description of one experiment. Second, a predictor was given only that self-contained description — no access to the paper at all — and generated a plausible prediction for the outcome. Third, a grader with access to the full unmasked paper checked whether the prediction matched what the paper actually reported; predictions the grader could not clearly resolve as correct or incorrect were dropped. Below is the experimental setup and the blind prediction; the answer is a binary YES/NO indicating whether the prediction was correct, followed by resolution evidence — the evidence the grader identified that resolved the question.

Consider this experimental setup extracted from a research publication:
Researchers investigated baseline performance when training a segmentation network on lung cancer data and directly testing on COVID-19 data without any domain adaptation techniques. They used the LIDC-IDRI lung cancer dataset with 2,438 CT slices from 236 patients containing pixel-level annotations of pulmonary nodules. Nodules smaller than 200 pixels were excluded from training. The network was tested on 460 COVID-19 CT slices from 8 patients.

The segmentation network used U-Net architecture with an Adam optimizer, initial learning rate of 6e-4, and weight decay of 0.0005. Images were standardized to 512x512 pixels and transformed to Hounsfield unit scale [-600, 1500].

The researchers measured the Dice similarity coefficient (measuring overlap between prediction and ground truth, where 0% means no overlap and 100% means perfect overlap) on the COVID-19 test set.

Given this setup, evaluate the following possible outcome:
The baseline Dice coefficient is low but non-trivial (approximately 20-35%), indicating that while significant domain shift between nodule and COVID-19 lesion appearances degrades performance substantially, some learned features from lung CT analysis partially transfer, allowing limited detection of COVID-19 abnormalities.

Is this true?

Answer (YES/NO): NO